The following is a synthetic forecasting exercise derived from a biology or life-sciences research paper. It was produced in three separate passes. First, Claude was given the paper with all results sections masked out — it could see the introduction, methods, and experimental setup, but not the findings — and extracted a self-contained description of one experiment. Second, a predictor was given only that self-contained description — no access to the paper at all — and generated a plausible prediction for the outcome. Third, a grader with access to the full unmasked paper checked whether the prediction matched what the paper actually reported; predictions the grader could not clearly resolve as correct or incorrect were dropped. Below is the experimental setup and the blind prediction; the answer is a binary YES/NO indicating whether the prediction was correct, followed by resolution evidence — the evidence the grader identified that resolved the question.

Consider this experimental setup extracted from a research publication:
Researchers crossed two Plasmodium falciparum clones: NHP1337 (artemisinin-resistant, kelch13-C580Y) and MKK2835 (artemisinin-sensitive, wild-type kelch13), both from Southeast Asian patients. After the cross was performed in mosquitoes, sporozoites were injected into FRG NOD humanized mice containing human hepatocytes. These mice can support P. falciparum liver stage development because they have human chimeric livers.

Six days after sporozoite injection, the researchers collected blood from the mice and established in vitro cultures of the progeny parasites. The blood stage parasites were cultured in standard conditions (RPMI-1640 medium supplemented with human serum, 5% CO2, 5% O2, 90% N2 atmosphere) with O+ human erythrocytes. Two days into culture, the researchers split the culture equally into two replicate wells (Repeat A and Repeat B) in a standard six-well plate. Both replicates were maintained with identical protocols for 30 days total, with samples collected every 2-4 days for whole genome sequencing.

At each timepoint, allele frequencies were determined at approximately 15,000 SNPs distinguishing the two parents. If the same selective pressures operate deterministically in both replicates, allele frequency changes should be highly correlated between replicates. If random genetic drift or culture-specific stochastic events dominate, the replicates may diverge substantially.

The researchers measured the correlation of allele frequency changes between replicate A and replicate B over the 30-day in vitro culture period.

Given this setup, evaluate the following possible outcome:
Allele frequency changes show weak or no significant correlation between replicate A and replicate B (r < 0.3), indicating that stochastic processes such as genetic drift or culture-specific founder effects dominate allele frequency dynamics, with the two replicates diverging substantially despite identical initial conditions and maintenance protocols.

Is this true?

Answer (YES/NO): NO